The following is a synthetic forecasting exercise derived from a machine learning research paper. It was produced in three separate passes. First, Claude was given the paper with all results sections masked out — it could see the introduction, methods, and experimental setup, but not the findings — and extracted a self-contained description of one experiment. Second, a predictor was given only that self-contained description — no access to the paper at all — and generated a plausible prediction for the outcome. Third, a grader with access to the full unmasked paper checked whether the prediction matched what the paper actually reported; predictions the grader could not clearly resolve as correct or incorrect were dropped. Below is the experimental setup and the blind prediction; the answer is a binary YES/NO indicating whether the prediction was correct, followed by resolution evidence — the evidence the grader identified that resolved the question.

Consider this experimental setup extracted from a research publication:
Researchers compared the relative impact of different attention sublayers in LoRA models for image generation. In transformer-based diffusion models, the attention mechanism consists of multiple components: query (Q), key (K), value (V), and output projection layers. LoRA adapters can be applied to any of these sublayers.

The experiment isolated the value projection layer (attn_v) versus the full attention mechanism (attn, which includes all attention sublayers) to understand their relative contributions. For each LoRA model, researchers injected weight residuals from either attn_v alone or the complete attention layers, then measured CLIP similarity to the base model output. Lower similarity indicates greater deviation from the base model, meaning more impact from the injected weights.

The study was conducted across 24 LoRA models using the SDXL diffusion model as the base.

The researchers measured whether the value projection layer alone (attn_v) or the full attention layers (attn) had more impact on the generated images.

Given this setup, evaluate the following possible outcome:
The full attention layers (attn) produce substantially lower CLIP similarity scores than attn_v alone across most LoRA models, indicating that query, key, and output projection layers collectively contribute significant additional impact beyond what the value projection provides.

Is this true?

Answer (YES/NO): NO